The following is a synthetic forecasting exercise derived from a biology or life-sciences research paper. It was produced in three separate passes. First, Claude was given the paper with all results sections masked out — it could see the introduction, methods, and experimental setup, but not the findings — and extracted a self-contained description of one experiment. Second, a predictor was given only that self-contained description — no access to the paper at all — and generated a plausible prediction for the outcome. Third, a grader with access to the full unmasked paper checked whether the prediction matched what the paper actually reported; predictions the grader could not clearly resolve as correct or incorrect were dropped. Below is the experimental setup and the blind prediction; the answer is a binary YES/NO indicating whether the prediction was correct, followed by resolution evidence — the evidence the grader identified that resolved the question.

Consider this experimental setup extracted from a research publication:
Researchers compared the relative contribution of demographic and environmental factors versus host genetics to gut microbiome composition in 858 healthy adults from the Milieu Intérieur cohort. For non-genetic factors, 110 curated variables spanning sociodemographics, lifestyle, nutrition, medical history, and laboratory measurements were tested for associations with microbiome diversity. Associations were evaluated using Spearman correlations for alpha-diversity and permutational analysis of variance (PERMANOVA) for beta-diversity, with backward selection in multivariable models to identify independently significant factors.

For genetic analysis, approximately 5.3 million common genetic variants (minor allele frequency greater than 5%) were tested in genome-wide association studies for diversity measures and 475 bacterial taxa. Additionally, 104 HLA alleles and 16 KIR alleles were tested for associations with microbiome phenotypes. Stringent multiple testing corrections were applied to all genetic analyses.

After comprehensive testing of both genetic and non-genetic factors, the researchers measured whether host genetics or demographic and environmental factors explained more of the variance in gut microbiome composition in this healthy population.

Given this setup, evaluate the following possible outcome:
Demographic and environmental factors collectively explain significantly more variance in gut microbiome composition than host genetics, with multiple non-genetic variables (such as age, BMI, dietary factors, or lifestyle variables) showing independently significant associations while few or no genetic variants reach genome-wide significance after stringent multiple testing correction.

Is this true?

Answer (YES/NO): YES